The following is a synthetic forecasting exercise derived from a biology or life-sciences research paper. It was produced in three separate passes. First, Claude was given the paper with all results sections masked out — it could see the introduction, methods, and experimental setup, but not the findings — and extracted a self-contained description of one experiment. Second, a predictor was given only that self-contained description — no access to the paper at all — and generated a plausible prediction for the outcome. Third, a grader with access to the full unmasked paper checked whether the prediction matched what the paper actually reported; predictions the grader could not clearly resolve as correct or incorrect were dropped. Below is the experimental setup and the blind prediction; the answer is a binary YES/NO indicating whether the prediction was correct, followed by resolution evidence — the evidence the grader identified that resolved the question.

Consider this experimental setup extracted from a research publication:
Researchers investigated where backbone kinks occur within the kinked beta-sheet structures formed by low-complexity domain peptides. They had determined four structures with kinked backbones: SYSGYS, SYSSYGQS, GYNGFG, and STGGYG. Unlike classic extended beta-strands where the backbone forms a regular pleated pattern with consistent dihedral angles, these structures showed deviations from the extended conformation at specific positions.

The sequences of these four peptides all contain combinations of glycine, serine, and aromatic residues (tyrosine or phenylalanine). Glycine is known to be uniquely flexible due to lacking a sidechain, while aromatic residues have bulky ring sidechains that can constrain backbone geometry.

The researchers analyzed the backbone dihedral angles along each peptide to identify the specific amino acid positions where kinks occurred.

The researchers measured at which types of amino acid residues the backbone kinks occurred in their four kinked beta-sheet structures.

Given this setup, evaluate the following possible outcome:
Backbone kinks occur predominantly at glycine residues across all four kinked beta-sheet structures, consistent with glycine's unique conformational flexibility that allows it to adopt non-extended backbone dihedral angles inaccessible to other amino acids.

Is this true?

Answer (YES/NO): NO